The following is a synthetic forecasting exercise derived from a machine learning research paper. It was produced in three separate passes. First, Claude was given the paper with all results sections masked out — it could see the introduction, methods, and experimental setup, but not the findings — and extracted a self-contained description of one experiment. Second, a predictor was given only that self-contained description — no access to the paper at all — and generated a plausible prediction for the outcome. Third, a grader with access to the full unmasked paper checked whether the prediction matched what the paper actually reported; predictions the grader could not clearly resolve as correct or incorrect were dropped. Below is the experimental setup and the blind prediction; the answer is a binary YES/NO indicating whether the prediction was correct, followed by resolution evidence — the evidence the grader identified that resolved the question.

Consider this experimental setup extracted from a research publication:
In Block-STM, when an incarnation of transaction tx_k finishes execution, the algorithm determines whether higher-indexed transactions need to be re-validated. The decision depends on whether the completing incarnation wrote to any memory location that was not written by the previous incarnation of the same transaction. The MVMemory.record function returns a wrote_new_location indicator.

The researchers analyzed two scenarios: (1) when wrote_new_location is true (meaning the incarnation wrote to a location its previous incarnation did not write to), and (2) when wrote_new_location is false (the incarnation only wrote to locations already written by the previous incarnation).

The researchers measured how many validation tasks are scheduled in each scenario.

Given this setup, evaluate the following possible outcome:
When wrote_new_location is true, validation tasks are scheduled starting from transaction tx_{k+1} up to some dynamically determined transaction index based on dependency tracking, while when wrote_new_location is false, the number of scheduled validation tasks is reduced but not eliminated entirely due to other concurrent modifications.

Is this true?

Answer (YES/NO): NO